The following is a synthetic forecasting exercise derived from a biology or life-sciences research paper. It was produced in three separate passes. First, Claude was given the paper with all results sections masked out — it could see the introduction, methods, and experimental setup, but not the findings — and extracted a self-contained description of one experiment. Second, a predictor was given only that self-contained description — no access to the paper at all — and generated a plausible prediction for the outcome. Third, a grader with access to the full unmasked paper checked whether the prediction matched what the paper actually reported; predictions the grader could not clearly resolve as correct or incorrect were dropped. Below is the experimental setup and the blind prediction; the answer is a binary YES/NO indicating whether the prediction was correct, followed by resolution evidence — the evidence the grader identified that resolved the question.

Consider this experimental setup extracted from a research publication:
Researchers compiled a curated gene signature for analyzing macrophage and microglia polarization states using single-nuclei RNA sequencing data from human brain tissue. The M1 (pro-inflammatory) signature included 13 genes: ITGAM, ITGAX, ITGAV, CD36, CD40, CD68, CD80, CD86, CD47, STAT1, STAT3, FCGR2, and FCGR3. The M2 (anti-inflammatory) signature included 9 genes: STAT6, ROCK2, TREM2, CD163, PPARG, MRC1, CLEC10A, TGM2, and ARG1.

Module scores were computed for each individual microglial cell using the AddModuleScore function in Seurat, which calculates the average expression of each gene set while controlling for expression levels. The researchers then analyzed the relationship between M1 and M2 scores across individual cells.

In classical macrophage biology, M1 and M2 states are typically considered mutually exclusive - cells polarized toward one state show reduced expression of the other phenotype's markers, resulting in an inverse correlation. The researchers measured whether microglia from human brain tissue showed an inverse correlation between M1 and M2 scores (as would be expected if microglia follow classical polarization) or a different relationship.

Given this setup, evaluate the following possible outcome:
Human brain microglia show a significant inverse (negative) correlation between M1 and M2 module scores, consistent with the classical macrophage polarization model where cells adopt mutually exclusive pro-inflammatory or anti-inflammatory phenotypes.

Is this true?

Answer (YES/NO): NO